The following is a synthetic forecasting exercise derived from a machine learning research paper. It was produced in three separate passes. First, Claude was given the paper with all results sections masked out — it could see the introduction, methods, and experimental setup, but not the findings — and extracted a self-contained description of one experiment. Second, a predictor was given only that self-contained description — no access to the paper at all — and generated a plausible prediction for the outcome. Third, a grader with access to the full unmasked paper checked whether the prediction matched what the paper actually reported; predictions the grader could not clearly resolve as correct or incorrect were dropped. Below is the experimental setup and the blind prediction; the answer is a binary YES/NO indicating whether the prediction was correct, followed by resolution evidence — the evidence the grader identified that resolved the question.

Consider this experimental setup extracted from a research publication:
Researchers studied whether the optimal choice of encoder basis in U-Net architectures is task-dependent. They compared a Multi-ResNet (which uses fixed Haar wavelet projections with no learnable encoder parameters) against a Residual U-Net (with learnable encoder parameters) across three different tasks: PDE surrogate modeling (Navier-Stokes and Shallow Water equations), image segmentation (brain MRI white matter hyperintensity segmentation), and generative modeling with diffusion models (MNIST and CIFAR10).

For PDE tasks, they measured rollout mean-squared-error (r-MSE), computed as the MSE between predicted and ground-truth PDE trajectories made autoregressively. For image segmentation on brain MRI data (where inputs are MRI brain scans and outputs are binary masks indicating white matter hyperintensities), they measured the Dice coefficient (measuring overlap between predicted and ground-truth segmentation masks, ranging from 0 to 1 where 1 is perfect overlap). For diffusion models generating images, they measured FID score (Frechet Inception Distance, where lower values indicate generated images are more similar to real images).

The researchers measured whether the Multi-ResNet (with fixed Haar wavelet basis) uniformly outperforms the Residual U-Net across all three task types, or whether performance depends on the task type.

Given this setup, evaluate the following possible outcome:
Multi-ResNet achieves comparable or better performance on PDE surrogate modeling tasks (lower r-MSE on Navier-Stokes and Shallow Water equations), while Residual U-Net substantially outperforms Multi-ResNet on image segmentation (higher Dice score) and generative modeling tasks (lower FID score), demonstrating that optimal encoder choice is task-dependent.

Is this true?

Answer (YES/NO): NO